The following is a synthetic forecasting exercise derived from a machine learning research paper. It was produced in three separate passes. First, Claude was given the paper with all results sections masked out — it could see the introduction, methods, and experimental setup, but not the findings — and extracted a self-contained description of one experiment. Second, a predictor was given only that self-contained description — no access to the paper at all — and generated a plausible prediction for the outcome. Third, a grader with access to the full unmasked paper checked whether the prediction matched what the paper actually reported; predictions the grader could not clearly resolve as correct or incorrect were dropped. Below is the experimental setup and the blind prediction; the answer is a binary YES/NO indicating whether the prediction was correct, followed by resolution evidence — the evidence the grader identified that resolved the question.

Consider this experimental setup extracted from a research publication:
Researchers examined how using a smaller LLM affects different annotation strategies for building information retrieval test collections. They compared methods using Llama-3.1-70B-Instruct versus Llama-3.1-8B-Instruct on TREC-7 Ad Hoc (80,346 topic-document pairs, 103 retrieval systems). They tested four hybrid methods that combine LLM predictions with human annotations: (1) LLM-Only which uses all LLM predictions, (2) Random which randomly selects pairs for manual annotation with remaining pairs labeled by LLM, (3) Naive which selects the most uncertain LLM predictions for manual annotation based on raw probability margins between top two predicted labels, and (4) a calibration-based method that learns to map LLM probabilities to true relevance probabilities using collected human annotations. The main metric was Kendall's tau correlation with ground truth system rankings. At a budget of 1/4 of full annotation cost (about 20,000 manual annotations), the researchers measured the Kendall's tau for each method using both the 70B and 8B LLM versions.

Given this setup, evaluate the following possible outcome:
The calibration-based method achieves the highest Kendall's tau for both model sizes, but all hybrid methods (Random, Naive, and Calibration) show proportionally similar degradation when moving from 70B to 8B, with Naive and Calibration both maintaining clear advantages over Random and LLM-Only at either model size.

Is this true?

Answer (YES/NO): NO